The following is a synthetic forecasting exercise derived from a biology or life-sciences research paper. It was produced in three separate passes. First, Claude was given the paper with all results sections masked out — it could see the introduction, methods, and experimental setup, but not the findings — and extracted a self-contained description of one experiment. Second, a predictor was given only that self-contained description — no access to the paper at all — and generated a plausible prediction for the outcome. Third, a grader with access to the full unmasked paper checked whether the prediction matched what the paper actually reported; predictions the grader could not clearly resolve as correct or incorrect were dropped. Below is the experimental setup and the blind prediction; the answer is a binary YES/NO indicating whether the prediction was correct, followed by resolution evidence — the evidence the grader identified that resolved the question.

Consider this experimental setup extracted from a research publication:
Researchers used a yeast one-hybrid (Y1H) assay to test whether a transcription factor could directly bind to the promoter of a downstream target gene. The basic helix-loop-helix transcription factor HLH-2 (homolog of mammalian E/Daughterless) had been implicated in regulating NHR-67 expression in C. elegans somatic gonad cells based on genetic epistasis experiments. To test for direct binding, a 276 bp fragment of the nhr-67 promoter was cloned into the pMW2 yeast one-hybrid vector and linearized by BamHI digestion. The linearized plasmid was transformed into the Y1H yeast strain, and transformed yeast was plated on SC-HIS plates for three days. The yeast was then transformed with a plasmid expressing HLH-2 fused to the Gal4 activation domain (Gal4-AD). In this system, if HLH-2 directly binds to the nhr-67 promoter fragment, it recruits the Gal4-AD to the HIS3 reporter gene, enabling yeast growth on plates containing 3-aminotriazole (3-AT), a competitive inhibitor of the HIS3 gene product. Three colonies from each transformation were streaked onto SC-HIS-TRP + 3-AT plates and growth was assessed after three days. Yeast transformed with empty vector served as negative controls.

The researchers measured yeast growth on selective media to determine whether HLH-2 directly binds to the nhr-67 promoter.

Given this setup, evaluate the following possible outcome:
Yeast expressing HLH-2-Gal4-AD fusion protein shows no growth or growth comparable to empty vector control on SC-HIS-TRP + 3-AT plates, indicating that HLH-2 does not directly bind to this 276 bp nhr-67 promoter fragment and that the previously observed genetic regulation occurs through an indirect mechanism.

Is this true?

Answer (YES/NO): NO